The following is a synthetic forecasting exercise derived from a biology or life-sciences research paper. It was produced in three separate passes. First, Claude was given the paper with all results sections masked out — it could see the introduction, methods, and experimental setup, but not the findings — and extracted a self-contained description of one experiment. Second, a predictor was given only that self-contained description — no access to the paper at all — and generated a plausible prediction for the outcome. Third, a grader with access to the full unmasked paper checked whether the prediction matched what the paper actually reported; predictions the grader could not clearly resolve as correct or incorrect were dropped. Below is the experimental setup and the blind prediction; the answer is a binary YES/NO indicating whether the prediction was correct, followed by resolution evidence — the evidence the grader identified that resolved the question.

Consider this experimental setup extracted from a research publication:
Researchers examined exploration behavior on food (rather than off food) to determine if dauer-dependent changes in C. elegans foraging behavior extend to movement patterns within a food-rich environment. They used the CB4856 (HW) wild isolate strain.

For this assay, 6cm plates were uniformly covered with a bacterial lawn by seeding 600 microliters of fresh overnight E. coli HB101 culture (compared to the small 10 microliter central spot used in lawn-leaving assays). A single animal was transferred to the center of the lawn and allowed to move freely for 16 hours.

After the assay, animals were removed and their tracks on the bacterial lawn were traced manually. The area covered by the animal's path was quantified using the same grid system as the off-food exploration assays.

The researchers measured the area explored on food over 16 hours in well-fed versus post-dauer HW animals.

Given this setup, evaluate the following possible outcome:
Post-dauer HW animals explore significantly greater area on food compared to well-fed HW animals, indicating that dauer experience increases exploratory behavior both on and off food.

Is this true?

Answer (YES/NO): NO